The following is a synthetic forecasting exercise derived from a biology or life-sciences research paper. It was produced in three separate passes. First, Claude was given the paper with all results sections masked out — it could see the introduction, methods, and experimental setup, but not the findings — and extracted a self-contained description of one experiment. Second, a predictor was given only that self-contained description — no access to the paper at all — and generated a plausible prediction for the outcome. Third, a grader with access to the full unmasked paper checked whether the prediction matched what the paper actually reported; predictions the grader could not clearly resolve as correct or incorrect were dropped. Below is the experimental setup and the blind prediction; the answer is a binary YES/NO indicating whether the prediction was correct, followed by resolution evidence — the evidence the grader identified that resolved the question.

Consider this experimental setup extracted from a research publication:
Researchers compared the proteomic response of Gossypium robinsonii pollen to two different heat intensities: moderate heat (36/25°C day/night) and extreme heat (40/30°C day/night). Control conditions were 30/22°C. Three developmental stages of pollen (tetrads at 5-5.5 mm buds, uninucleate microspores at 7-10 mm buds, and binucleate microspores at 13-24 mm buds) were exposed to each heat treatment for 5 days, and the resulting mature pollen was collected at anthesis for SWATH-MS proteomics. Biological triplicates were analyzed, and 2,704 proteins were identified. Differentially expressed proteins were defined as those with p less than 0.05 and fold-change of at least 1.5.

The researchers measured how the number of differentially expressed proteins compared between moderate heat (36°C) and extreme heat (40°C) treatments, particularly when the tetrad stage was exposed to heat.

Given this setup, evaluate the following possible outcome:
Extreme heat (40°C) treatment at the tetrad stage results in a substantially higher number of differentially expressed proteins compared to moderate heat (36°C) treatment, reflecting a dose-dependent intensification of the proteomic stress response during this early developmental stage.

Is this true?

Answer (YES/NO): NO